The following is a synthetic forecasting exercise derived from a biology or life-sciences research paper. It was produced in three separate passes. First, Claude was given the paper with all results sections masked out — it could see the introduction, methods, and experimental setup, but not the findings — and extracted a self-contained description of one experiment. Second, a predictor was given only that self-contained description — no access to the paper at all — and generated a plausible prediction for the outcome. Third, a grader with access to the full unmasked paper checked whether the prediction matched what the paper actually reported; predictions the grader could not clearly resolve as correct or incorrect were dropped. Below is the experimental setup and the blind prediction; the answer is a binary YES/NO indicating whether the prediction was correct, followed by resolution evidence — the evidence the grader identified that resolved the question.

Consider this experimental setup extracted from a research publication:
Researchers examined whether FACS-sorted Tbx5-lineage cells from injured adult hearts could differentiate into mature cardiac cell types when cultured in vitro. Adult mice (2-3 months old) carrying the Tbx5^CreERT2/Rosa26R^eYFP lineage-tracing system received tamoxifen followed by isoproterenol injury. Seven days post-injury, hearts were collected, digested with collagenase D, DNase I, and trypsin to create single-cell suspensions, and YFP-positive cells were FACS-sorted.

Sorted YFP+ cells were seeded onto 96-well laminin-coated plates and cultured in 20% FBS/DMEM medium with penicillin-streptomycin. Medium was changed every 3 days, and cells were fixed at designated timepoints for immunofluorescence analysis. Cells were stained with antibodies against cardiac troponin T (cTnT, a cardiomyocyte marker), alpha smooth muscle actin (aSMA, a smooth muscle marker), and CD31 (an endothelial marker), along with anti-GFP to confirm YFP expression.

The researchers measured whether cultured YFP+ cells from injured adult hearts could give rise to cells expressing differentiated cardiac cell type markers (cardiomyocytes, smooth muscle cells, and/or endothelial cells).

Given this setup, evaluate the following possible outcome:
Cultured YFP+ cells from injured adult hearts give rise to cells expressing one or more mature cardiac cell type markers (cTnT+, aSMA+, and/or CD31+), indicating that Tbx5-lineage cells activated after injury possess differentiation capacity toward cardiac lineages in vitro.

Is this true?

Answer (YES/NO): YES